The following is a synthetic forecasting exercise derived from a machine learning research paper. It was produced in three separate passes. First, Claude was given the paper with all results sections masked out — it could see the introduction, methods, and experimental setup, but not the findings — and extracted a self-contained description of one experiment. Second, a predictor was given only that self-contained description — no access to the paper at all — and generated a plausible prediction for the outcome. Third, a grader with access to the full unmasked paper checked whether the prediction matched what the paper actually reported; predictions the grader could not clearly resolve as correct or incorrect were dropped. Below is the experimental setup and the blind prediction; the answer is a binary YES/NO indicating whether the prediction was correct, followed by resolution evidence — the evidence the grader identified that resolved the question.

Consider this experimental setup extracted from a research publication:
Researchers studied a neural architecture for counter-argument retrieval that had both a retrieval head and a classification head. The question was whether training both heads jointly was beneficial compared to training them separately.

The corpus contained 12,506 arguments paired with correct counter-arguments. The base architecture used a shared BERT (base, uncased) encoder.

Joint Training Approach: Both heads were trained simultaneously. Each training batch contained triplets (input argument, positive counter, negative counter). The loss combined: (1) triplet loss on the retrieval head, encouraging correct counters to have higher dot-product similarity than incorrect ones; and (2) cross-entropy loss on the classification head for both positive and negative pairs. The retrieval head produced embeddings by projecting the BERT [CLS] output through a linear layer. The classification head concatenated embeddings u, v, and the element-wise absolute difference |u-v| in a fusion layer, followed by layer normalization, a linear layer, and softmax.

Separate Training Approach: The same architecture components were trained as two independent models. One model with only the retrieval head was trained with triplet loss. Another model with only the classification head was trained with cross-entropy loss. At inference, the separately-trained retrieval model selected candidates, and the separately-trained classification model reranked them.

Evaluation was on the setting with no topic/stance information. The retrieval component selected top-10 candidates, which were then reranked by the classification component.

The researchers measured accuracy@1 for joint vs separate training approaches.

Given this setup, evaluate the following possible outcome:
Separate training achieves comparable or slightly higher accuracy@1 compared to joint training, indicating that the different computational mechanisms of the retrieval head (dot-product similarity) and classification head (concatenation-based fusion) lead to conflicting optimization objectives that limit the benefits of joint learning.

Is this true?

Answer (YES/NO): NO